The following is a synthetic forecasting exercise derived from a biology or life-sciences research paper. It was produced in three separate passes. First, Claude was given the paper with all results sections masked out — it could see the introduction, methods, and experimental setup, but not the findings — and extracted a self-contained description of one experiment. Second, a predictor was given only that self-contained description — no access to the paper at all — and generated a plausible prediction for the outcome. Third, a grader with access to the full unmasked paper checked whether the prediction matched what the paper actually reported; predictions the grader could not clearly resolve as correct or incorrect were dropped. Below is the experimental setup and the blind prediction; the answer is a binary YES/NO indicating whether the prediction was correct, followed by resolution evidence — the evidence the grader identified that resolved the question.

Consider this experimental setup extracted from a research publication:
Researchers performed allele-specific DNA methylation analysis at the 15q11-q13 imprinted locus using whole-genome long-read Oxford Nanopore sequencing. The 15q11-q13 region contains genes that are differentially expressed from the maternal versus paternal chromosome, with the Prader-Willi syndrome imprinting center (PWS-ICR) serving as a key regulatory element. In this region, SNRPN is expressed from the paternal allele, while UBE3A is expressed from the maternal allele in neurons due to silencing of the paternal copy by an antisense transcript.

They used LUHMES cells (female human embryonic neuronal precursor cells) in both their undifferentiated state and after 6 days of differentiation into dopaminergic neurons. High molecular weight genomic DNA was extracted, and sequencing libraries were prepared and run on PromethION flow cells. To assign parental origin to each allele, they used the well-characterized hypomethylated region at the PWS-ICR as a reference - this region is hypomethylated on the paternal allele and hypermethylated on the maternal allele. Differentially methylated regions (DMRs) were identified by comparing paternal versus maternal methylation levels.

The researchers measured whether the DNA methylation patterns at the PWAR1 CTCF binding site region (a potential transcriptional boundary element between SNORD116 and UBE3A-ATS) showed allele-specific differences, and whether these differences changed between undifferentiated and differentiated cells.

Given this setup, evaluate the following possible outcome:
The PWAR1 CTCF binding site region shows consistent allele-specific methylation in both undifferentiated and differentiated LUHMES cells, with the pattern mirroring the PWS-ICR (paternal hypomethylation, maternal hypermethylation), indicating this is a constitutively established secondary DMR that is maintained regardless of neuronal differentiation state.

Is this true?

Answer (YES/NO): NO